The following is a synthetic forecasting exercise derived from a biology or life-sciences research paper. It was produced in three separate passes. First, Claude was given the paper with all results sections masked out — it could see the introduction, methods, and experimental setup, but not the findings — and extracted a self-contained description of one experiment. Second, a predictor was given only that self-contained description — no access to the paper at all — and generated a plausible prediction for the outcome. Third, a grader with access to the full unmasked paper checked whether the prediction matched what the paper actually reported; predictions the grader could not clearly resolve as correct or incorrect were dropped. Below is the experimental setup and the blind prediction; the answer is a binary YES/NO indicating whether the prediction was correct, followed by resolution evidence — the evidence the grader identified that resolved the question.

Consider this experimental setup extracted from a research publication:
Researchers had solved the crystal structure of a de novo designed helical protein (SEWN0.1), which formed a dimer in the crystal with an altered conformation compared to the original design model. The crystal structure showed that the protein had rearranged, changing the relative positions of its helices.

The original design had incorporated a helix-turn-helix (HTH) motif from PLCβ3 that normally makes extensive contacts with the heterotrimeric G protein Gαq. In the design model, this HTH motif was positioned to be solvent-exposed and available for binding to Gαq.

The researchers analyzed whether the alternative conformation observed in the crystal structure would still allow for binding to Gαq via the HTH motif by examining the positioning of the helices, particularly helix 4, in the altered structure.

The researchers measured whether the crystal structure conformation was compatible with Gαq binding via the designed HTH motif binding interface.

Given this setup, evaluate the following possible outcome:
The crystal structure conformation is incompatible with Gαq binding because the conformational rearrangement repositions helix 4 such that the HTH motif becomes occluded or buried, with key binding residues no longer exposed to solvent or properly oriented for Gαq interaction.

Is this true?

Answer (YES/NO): NO